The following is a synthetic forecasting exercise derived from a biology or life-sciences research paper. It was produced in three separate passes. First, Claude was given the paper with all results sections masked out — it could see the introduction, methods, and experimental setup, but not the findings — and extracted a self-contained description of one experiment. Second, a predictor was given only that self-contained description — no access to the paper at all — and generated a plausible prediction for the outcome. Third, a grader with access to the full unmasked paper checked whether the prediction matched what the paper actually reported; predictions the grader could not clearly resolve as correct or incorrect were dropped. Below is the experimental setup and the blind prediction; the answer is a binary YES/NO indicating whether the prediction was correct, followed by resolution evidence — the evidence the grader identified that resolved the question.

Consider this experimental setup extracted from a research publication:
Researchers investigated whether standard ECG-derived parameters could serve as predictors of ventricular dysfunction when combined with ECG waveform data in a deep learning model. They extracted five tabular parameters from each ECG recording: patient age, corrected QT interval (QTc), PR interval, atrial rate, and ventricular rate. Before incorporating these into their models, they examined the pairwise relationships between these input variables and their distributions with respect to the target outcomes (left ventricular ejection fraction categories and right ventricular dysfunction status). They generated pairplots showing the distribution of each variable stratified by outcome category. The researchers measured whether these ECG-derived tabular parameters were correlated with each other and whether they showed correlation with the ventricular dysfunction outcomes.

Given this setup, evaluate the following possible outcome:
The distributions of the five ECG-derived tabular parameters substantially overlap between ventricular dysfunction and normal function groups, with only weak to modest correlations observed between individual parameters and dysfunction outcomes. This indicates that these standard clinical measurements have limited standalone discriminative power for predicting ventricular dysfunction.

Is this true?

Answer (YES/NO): NO